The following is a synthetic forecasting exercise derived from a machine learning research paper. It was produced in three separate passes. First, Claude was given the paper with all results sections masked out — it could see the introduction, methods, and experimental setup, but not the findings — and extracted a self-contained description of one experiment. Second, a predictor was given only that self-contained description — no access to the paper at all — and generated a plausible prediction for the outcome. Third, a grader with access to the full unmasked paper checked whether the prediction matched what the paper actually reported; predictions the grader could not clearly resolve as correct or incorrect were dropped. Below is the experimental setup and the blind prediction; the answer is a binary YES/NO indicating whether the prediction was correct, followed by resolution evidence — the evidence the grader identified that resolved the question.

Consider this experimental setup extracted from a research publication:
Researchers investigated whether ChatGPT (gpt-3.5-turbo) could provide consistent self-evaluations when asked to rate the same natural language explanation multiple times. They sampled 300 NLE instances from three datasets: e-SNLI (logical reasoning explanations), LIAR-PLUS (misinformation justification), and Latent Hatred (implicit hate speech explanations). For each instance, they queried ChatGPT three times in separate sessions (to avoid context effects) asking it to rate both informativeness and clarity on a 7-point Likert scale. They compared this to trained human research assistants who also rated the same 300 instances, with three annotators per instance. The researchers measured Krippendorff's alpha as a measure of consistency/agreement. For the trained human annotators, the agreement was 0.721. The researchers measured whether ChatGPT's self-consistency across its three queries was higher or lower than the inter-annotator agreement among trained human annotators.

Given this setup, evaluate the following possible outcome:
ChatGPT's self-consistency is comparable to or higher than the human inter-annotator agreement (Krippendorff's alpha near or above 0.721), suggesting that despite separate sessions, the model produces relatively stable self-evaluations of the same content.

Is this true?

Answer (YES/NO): YES